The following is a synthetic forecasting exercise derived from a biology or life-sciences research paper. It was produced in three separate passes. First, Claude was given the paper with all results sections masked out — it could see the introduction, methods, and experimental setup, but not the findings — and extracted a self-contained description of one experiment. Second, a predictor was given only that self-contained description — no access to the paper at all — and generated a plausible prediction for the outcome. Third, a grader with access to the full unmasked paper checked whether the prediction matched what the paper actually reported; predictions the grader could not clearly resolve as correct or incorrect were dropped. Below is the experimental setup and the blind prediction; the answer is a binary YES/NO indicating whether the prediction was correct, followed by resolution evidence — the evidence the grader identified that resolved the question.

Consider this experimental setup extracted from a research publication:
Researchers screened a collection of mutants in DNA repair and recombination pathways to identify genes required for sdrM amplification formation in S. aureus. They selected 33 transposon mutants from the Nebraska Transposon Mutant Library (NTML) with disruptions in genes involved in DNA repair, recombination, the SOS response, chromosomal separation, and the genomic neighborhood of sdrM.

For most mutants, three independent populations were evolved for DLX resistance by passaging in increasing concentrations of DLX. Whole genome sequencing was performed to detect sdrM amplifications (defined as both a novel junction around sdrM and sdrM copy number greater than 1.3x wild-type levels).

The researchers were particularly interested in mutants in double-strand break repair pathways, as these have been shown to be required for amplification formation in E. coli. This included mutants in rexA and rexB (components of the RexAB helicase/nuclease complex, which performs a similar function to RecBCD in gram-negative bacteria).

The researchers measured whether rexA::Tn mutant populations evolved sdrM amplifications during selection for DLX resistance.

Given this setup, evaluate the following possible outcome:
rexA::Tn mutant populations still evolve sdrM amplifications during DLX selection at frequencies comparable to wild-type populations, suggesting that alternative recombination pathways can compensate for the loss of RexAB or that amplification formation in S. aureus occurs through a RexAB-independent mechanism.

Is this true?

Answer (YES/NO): YES